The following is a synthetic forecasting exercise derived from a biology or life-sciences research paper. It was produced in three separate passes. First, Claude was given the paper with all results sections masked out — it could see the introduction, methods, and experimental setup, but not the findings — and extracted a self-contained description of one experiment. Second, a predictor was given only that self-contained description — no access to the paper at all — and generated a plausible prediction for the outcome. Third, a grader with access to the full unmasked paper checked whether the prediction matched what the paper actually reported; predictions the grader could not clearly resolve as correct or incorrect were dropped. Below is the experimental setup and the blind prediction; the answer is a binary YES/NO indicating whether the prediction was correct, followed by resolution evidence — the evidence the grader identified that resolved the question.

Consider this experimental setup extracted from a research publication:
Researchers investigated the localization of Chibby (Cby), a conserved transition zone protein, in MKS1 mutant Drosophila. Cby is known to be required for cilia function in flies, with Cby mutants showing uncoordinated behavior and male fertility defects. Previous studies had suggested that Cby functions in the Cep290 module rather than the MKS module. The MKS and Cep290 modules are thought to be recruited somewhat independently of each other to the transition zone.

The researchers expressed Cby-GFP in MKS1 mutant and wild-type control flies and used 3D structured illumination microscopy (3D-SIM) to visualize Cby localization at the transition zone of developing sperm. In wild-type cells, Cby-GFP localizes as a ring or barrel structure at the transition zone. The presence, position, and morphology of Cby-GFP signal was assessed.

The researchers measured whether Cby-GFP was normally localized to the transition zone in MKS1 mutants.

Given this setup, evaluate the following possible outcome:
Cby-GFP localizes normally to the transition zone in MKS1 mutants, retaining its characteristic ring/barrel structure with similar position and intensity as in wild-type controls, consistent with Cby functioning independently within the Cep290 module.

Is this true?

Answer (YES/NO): YES